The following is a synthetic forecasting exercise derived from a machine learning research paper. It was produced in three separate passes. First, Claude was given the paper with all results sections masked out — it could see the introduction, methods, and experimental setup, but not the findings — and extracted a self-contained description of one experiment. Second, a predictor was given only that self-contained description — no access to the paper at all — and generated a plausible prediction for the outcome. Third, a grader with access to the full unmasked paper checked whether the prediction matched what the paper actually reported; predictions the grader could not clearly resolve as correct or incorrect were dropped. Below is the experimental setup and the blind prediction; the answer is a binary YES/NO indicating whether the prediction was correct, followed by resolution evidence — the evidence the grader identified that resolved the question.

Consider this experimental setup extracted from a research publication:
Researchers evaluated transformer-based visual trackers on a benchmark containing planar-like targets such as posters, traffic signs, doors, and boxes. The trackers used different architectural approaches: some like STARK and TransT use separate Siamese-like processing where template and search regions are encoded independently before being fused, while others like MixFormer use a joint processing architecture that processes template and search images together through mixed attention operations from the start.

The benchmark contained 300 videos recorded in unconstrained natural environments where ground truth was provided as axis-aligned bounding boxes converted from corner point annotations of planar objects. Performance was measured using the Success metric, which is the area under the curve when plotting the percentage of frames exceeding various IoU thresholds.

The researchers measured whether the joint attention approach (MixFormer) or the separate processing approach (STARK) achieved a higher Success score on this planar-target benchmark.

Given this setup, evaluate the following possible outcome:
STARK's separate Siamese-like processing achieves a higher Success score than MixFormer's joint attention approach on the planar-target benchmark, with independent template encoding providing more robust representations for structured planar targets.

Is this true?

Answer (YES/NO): NO